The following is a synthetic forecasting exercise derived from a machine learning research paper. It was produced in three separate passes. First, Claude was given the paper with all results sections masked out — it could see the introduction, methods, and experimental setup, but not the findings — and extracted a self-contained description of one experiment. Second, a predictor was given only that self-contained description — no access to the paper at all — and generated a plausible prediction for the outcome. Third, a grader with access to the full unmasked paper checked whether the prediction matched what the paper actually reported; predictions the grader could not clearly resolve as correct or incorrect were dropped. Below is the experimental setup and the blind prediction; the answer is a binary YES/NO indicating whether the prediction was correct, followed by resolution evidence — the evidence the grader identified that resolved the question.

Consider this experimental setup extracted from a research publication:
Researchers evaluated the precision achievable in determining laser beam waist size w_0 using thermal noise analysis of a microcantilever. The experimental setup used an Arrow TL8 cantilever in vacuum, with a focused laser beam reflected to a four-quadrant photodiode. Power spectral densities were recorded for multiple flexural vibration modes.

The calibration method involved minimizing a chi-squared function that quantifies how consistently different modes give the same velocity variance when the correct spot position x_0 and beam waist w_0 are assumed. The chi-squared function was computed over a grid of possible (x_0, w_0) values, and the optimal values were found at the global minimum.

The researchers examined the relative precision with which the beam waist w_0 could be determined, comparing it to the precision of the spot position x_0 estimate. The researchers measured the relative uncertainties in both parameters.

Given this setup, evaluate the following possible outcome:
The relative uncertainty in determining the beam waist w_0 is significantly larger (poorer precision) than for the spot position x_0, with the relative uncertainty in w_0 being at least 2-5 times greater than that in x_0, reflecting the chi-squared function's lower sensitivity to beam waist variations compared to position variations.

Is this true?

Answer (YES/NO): YES